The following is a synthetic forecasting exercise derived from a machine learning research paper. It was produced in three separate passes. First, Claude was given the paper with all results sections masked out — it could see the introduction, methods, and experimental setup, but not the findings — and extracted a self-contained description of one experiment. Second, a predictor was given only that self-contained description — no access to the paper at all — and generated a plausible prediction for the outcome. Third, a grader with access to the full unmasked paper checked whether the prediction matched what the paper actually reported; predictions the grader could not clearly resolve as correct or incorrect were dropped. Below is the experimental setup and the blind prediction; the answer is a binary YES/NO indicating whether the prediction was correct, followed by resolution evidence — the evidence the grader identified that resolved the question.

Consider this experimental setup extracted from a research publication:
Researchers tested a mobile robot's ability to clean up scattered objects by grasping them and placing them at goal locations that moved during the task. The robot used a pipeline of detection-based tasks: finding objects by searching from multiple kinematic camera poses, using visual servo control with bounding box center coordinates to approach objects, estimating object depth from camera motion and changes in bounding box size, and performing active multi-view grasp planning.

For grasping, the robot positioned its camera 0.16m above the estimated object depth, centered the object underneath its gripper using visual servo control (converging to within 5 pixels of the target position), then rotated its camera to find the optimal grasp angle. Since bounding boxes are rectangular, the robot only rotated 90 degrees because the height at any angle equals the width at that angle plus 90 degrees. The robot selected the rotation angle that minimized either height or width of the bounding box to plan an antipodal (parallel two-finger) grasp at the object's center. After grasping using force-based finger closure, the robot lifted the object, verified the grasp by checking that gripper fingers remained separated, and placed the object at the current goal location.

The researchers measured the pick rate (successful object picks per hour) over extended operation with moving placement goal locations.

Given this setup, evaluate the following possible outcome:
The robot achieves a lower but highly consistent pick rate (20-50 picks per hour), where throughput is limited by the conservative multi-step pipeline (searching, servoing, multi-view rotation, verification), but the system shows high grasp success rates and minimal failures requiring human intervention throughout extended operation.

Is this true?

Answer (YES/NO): NO